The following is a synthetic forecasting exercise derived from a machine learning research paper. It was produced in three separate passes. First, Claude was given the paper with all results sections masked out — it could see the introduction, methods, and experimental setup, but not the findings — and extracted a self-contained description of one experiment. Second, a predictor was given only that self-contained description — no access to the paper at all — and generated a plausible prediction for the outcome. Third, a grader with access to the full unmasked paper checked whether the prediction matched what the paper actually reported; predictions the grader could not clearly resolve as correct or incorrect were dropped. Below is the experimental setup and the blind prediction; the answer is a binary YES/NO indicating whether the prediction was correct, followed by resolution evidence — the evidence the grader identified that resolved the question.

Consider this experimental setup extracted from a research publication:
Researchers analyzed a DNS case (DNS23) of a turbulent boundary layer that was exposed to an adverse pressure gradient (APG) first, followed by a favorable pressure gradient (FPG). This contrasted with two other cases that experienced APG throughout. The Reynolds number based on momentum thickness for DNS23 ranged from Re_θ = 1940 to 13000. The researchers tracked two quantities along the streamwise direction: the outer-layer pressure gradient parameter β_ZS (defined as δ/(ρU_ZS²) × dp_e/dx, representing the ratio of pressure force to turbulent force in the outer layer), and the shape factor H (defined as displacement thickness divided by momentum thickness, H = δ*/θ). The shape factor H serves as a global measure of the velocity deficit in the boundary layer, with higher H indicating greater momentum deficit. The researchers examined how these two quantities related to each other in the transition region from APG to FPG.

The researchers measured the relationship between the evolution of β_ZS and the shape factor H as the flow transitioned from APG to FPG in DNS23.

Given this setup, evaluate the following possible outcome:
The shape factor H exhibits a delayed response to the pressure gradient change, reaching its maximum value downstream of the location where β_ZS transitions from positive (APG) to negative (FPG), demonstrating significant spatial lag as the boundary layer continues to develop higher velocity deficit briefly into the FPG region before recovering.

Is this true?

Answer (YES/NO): NO